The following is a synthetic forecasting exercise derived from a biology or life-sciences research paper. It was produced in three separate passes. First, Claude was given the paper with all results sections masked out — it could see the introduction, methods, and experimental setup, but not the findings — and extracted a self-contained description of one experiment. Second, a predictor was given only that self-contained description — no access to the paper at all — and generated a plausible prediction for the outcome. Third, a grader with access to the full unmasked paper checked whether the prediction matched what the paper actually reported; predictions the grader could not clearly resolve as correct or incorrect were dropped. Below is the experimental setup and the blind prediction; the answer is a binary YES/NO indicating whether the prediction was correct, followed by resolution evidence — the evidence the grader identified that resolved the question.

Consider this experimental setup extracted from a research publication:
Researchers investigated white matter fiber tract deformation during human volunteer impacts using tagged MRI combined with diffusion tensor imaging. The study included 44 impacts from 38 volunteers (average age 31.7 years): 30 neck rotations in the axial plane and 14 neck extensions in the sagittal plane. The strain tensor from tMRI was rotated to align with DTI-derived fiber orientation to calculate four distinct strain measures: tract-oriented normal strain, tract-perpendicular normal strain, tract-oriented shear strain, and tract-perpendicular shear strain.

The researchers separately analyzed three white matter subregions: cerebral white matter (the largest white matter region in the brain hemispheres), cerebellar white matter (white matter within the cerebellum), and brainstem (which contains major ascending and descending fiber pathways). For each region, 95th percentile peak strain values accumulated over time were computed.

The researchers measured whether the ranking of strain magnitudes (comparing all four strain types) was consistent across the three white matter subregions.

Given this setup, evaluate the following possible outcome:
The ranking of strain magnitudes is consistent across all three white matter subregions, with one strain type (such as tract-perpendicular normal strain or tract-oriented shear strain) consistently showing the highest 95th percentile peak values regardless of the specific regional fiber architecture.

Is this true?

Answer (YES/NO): YES